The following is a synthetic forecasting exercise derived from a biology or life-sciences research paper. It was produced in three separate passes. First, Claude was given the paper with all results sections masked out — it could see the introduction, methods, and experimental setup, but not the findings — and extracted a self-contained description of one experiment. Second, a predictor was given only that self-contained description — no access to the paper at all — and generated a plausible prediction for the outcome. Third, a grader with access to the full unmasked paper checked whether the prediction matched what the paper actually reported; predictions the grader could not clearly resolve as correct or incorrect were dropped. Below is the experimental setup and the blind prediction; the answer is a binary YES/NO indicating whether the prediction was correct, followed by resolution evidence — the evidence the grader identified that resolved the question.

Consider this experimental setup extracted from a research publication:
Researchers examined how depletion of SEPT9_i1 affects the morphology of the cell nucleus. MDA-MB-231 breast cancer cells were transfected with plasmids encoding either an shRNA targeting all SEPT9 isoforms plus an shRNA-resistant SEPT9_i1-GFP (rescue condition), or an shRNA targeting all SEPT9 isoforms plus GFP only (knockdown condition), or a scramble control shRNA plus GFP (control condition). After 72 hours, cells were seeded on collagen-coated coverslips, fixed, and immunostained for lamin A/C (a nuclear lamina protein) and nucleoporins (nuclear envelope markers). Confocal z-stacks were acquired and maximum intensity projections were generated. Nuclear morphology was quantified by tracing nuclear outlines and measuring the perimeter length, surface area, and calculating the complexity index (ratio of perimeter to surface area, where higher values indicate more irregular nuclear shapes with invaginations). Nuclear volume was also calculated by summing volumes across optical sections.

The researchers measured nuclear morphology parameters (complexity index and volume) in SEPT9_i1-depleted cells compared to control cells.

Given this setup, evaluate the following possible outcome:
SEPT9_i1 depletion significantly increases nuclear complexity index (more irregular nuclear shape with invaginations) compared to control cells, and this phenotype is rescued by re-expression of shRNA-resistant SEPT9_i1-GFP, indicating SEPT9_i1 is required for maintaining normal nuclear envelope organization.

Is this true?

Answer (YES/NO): YES